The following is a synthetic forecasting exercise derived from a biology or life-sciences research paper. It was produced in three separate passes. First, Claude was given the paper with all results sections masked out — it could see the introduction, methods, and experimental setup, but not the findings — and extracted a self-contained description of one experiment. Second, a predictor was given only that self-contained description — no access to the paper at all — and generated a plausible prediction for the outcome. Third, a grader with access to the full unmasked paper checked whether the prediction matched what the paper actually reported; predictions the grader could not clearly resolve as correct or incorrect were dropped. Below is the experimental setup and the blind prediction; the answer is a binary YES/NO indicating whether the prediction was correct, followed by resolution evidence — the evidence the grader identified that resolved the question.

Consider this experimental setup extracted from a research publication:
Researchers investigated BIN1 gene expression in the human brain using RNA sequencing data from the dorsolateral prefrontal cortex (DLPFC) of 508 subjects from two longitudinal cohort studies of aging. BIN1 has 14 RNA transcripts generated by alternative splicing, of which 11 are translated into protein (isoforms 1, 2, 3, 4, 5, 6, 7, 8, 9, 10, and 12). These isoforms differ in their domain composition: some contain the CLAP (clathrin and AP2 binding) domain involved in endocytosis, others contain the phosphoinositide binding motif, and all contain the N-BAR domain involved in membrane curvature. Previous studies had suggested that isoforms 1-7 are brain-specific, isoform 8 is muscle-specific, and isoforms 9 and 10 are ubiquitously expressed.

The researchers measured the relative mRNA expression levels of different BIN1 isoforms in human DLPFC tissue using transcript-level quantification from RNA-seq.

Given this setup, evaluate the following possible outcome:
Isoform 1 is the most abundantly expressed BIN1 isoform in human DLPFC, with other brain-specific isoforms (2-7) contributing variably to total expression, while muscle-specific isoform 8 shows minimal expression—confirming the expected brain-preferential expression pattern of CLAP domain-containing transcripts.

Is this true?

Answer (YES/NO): NO